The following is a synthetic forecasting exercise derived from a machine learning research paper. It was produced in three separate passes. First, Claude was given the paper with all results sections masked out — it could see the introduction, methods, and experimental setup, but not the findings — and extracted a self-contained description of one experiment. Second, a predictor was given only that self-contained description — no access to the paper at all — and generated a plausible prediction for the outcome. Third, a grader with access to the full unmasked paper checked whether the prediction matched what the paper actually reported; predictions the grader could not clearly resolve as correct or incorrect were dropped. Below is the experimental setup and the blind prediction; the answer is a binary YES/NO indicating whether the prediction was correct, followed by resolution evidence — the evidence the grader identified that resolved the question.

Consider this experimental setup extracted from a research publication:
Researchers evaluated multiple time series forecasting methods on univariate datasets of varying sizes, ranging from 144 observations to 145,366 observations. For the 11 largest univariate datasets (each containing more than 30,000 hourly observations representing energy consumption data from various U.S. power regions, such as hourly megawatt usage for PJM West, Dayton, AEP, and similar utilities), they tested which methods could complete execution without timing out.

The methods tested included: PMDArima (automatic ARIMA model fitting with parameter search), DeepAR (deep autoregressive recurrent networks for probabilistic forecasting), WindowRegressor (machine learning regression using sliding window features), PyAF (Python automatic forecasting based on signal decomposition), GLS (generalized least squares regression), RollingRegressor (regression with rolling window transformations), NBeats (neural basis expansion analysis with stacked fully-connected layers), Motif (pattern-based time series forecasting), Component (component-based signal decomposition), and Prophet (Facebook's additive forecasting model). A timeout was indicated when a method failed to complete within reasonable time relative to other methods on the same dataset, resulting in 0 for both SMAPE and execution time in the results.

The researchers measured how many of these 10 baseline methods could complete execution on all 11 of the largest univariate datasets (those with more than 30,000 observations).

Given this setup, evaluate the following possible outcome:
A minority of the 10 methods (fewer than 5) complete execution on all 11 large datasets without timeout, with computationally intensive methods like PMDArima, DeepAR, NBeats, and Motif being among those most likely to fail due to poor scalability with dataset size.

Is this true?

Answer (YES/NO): NO